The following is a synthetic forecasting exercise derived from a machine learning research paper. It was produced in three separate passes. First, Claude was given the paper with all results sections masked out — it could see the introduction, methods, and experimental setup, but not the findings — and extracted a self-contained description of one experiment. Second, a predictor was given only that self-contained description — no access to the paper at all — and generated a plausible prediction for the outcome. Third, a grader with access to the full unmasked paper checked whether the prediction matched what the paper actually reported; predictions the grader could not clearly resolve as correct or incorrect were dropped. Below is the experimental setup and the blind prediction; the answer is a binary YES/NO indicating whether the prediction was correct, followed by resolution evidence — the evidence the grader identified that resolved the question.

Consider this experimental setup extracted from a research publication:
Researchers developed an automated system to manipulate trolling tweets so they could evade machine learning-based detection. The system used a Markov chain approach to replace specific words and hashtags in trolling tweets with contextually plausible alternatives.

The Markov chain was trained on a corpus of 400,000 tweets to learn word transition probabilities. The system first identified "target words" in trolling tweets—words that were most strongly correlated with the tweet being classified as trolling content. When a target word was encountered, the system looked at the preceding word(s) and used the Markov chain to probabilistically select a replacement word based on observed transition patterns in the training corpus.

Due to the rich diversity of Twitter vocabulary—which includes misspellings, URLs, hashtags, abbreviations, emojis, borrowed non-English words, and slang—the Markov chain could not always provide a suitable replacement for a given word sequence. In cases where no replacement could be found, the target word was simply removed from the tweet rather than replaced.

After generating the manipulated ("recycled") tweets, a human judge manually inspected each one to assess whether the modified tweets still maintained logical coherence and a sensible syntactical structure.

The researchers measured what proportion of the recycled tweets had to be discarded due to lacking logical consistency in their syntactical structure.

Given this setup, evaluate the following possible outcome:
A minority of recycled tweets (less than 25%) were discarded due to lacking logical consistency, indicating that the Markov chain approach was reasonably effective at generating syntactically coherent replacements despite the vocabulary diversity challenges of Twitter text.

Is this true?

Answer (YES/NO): YES